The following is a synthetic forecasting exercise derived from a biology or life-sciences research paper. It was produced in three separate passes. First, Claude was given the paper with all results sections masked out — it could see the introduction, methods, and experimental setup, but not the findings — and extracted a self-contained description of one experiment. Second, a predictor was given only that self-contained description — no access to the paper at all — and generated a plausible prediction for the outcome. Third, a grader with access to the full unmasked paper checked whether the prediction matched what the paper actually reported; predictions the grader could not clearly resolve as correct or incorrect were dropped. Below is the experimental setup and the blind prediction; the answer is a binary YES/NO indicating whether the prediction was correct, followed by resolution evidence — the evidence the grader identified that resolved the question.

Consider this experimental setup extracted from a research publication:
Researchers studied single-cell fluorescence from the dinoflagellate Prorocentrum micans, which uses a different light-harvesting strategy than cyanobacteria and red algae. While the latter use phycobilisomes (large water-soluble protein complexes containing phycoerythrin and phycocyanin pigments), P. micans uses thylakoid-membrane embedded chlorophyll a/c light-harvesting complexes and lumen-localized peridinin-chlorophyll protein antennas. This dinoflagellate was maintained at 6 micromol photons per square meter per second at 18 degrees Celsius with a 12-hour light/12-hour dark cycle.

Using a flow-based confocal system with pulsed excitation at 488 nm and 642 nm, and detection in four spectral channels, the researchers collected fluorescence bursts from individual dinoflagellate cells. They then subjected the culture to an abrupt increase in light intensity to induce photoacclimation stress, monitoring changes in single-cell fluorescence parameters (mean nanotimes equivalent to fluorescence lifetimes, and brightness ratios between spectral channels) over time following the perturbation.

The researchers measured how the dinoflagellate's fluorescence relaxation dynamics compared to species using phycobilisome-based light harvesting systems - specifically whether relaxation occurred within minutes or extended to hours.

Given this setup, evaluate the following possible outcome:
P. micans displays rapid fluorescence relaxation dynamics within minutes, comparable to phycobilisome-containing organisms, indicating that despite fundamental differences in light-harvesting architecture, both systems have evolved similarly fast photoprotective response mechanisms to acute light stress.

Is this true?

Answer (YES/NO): NO